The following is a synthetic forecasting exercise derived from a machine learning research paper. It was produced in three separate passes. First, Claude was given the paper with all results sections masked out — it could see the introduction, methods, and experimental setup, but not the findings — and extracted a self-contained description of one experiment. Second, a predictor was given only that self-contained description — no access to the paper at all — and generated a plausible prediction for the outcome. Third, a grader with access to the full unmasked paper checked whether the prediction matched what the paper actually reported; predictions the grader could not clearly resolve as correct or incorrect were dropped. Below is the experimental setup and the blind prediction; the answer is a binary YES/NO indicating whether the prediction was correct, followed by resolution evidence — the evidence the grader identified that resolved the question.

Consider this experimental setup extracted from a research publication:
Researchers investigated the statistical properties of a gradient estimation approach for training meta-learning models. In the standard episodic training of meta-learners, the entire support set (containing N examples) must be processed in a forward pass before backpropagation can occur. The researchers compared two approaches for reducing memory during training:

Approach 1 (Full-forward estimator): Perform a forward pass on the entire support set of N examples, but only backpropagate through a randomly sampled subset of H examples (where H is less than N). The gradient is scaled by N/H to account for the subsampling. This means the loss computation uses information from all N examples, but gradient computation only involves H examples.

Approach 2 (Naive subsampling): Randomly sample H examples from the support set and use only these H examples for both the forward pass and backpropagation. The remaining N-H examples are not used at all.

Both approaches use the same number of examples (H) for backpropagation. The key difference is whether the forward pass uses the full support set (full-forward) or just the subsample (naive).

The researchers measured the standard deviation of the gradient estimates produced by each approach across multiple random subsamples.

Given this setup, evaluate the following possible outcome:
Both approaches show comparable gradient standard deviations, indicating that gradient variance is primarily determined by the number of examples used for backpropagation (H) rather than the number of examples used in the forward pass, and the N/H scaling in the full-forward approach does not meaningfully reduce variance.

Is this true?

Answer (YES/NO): NO